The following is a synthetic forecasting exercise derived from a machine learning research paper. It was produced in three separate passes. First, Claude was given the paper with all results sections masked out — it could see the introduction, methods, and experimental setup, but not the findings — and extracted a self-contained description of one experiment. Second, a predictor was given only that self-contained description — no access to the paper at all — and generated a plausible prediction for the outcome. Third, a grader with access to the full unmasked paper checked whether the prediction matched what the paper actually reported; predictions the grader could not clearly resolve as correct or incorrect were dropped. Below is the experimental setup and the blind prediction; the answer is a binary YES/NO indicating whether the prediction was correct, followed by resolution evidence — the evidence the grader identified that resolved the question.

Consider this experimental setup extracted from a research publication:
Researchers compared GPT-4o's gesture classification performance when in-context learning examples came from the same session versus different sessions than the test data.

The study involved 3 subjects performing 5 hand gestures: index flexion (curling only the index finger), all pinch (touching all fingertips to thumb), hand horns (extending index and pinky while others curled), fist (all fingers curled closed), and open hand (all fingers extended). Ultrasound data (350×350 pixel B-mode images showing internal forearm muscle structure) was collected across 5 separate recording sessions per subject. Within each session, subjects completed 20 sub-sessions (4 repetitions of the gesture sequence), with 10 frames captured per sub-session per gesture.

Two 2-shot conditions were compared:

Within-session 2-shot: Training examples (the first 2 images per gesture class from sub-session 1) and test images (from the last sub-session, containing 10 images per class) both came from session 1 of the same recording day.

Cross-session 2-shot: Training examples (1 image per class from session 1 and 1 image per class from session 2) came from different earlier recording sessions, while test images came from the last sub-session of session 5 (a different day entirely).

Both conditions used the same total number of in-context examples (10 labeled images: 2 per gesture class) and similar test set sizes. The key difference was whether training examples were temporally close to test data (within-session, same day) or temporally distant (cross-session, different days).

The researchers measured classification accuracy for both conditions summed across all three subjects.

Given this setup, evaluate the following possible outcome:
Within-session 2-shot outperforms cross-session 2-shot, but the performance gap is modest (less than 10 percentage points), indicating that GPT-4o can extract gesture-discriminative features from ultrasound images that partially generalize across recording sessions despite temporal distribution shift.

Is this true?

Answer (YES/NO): NO